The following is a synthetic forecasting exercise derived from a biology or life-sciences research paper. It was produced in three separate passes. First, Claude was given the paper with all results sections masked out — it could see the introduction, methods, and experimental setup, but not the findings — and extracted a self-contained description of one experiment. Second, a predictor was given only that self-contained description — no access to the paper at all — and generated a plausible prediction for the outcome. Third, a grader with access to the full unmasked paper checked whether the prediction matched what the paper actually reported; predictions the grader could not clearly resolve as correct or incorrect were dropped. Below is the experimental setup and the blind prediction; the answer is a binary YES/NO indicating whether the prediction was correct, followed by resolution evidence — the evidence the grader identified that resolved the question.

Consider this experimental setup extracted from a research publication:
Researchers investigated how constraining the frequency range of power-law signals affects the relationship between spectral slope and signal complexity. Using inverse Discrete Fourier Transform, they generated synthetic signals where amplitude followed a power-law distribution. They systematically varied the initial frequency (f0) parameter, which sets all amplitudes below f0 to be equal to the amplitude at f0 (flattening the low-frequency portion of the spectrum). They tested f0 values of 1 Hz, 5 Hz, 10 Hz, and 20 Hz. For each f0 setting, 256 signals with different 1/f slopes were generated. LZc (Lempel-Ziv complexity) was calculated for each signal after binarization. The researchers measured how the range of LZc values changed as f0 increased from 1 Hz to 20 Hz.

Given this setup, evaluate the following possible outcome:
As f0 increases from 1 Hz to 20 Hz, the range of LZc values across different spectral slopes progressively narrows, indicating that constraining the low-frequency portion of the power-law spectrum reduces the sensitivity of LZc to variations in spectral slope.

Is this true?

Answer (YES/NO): YES